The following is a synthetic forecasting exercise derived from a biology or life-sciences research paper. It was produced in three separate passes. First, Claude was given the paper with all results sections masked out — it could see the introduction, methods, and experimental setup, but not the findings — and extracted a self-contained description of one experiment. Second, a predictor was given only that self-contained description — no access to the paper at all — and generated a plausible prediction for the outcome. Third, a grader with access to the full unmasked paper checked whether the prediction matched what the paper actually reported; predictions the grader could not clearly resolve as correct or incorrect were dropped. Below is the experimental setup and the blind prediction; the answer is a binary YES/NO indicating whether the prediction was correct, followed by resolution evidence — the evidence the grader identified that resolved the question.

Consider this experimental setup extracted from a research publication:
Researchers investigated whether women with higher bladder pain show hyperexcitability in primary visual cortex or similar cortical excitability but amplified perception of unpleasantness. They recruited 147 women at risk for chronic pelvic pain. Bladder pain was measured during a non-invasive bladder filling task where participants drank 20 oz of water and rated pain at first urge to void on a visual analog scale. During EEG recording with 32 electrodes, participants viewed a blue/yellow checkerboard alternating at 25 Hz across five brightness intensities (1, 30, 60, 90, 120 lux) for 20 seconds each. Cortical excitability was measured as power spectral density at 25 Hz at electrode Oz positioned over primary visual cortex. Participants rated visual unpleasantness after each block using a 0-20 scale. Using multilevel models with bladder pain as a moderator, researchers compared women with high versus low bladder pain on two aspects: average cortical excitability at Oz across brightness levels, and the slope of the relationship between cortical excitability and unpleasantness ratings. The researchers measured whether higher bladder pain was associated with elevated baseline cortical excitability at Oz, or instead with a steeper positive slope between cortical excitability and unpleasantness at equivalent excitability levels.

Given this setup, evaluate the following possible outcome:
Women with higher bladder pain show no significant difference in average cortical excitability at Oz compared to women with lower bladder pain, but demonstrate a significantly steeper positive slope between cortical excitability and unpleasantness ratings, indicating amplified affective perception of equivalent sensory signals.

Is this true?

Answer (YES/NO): YES